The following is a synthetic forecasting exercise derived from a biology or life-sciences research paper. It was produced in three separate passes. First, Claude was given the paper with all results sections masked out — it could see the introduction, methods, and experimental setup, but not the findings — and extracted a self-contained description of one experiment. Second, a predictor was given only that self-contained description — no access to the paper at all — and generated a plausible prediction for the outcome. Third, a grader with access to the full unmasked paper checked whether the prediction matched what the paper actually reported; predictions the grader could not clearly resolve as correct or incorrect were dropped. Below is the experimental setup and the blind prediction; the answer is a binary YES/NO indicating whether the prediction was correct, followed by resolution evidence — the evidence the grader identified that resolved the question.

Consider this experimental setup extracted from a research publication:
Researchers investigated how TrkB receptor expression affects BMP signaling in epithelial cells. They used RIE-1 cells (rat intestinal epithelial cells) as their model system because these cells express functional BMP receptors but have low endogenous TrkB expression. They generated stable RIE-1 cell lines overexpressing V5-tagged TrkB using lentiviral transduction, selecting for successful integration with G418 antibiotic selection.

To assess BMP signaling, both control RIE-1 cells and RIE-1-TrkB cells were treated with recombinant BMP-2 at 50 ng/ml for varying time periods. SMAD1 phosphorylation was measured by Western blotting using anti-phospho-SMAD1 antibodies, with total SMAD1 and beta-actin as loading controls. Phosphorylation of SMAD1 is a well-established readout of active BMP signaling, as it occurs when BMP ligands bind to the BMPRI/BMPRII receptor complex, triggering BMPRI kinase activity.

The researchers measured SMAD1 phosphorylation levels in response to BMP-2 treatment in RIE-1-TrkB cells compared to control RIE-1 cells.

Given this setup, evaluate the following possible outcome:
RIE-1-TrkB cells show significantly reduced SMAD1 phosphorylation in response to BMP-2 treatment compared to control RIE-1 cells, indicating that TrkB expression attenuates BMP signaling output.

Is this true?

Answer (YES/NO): YES